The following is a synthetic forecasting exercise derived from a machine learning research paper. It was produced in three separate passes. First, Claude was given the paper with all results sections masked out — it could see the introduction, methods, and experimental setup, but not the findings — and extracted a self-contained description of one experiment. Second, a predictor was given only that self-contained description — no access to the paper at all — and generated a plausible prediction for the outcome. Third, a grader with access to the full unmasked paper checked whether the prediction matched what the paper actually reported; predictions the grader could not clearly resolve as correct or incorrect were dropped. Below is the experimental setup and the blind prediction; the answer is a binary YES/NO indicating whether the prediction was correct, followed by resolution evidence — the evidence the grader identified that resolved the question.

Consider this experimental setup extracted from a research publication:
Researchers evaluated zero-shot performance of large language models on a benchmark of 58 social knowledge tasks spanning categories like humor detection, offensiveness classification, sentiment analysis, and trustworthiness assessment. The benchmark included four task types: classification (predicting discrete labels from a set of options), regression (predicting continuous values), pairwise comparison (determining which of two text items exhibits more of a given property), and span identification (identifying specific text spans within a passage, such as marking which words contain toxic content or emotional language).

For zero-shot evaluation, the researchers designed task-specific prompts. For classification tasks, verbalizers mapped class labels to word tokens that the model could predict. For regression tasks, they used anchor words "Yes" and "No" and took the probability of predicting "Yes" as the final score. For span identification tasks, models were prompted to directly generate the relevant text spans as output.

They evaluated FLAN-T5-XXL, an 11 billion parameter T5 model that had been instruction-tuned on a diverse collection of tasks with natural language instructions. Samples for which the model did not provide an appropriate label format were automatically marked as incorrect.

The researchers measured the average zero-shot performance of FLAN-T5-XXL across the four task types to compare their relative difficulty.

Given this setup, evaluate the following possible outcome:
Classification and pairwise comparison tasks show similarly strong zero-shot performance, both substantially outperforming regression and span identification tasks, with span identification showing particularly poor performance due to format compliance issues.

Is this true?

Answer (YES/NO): NO